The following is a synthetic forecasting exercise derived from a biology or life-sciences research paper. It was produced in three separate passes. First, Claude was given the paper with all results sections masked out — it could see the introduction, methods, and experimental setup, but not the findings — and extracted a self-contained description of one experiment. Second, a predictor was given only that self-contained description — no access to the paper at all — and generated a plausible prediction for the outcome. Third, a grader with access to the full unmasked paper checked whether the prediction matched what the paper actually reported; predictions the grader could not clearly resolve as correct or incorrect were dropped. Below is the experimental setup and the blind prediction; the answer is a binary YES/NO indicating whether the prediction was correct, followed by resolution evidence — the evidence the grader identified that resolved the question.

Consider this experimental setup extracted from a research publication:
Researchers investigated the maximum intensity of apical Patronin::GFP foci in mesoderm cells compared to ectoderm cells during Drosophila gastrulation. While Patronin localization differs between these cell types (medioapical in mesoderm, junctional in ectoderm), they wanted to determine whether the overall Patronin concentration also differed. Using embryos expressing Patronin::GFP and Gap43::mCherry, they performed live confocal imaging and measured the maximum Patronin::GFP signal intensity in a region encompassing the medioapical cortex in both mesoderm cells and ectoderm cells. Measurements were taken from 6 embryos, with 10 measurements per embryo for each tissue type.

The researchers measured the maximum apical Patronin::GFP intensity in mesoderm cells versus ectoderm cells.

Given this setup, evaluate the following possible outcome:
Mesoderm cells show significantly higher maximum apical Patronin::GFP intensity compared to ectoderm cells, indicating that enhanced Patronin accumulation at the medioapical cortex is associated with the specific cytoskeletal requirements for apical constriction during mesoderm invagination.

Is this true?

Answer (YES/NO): YES